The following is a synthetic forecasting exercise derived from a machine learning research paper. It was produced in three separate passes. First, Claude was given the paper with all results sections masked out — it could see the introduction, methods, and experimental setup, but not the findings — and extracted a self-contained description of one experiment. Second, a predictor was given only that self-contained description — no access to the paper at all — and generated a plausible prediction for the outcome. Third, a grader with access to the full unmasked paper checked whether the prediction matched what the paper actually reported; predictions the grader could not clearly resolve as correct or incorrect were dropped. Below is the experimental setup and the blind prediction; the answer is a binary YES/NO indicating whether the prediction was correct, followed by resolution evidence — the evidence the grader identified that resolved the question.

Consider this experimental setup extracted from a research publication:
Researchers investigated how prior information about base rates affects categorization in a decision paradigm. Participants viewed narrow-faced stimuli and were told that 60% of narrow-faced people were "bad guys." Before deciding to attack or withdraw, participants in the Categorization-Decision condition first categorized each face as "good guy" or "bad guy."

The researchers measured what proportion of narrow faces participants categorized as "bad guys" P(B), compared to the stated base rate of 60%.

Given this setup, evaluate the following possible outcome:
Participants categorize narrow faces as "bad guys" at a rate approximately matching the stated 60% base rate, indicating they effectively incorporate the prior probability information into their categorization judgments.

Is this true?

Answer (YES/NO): NO